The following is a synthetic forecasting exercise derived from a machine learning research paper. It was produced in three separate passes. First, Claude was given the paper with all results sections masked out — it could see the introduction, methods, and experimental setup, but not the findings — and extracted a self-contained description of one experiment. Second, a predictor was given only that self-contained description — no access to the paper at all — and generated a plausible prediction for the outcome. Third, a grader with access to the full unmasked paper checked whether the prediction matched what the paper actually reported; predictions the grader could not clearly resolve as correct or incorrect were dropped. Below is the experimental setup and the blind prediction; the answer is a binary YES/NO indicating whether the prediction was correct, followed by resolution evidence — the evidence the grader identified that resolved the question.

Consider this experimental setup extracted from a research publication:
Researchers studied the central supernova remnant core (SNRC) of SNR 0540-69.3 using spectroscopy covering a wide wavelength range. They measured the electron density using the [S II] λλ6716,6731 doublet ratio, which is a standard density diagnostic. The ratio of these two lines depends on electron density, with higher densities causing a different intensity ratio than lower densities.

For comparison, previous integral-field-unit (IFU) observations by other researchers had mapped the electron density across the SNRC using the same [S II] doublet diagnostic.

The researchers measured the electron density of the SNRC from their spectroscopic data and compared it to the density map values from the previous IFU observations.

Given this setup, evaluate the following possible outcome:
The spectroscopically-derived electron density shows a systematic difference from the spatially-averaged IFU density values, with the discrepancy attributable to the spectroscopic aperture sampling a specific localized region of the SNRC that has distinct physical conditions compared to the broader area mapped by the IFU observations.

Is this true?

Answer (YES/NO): NO